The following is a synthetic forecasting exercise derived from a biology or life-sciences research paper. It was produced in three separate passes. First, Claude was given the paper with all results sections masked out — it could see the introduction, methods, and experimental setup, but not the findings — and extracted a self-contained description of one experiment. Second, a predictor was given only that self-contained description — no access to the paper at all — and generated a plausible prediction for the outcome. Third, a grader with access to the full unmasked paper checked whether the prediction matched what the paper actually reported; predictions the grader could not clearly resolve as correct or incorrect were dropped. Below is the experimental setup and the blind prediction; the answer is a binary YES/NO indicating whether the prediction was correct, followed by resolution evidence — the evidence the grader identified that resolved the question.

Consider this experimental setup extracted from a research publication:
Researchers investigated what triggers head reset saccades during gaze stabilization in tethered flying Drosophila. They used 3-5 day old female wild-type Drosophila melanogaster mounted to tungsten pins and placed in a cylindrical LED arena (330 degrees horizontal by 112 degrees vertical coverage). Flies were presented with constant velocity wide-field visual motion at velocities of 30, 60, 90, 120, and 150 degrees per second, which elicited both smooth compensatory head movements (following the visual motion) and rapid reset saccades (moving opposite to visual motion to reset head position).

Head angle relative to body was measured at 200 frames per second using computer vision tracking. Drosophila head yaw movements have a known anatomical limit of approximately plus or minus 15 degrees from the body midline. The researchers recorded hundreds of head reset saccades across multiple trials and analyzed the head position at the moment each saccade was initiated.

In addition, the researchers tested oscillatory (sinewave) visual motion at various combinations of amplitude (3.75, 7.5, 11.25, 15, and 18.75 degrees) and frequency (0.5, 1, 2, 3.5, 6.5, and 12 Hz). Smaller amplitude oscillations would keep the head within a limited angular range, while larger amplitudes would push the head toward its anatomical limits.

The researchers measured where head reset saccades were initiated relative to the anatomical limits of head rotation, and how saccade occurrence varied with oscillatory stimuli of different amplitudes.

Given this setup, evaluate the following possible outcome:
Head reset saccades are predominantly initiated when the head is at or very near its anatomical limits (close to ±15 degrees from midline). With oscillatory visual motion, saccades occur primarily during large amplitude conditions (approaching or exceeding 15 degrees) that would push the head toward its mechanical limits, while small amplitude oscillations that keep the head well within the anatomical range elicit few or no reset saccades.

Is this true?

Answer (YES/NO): NO